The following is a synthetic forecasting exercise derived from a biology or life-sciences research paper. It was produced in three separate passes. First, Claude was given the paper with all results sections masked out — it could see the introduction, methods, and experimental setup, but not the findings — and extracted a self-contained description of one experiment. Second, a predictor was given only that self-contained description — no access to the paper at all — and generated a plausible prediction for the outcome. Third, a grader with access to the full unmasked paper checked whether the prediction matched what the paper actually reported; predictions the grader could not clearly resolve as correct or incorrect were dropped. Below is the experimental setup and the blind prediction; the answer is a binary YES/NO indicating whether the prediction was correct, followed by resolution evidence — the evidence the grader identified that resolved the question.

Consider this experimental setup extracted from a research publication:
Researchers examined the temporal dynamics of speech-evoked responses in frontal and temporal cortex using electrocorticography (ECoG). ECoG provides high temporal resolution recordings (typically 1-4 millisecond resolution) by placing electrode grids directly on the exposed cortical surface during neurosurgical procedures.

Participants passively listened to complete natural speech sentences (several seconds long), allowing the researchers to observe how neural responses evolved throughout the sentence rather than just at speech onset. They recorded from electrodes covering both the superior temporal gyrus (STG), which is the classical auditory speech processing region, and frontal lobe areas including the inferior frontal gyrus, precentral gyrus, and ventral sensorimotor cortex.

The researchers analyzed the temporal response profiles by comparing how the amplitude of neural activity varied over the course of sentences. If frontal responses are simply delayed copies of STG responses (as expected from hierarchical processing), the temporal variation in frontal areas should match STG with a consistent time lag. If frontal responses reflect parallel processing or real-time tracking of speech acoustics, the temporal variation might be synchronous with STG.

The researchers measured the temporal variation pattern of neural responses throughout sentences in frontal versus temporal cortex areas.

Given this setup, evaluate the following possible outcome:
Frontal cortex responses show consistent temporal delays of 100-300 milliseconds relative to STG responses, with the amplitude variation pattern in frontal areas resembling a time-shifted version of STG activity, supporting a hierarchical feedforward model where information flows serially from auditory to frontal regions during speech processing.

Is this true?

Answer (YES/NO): NO